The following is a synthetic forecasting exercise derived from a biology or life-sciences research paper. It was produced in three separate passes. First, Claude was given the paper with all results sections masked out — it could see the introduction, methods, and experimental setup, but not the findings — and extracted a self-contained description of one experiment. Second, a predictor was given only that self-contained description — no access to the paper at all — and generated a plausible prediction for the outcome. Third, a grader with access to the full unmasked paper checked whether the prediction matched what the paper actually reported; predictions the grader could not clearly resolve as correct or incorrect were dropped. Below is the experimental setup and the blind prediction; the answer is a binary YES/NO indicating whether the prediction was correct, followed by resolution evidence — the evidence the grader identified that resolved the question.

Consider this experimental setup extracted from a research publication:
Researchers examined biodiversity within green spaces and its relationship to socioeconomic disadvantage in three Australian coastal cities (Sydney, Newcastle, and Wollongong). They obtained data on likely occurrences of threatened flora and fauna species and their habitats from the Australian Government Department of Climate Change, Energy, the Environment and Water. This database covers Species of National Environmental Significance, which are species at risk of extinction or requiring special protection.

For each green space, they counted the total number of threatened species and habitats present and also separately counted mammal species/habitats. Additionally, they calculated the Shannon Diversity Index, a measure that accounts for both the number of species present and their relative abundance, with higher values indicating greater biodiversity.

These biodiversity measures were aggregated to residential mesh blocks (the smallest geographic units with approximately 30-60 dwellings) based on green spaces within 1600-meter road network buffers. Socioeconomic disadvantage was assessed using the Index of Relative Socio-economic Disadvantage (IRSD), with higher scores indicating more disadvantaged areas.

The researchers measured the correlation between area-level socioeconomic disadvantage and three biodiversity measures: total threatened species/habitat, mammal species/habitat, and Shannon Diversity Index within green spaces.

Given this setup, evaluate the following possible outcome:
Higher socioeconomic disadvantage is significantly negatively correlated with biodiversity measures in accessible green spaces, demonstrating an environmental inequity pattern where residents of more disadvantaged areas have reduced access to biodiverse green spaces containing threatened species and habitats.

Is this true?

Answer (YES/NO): YES